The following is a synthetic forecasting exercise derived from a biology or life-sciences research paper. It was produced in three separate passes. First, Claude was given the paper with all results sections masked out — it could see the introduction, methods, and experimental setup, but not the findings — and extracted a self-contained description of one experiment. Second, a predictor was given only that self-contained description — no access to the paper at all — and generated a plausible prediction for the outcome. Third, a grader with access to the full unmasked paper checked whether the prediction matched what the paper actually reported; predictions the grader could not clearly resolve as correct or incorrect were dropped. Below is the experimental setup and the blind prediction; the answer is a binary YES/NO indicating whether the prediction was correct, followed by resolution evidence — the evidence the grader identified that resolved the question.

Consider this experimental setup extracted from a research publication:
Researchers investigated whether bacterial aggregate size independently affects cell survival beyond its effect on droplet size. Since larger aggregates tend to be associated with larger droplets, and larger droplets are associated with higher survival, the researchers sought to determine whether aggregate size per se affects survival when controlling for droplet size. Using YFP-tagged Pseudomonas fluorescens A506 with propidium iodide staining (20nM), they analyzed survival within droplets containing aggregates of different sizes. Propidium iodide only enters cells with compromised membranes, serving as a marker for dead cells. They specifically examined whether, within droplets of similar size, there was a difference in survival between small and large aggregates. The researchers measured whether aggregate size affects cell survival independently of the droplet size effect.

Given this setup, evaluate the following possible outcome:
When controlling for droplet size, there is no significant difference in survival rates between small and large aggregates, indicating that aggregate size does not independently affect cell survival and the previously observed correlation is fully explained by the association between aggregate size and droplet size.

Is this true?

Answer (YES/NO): NO